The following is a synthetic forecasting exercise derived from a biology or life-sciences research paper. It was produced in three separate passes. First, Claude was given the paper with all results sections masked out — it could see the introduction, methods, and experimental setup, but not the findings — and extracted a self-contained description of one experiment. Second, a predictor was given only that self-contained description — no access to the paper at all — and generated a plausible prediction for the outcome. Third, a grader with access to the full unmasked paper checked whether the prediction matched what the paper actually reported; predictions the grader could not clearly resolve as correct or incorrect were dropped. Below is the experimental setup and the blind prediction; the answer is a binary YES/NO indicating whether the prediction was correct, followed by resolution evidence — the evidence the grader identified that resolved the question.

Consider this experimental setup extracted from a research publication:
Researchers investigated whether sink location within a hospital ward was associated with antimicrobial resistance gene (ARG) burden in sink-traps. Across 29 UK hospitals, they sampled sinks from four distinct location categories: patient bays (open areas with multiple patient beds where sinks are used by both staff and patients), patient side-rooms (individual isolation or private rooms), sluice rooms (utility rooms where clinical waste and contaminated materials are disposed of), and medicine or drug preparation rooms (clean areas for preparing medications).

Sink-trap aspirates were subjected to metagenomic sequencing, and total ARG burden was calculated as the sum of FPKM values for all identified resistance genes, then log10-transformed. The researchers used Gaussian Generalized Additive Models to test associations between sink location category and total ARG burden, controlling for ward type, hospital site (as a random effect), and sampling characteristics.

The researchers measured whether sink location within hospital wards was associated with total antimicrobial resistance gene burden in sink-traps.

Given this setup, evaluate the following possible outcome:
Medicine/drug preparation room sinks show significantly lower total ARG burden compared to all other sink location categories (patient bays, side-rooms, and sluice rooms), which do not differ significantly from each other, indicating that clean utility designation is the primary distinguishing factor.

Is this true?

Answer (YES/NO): NO